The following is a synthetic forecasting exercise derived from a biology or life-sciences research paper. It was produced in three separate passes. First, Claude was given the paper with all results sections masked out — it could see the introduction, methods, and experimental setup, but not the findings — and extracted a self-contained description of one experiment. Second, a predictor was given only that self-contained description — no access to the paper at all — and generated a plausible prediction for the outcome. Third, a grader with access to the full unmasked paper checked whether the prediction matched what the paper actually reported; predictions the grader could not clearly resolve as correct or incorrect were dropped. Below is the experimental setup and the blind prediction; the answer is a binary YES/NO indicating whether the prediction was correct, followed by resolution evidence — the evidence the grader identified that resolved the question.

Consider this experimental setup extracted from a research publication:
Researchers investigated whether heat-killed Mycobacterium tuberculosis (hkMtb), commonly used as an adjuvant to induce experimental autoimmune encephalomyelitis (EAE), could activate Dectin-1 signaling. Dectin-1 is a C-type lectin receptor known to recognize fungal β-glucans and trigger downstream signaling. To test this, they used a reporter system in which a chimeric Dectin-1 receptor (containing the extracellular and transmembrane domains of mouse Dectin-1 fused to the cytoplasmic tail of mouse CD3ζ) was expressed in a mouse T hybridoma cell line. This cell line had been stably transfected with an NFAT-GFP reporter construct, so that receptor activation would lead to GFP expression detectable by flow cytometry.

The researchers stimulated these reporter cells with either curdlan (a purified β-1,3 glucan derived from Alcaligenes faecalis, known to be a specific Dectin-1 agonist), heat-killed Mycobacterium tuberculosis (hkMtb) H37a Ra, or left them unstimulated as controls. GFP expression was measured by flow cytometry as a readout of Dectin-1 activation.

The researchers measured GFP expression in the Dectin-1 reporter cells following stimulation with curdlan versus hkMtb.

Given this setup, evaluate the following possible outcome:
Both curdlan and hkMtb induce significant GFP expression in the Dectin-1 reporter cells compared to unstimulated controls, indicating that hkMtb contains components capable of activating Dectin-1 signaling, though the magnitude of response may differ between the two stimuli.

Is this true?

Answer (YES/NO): NO